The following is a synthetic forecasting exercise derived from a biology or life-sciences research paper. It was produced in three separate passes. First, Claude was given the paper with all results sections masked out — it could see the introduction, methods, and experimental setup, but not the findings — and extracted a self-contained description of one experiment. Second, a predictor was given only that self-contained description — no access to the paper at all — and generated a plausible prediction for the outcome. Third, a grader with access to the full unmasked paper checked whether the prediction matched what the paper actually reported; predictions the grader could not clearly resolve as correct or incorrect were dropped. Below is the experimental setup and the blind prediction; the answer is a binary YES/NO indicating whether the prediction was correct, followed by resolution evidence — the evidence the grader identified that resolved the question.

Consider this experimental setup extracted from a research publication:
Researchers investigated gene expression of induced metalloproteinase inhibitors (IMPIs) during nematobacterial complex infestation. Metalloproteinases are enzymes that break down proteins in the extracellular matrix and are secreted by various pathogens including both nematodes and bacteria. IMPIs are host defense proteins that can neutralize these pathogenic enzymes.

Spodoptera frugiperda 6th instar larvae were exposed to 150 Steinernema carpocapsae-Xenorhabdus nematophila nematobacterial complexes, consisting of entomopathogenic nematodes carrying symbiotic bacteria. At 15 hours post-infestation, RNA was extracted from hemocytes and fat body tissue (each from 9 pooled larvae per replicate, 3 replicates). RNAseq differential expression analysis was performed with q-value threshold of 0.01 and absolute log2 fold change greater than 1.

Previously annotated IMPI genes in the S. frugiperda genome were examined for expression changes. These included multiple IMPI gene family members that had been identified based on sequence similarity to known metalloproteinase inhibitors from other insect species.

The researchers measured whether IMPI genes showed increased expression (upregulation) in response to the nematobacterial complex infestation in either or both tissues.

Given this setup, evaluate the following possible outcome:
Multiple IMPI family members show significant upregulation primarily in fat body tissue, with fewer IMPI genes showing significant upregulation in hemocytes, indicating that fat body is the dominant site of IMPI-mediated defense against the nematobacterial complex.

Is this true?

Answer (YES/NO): NO